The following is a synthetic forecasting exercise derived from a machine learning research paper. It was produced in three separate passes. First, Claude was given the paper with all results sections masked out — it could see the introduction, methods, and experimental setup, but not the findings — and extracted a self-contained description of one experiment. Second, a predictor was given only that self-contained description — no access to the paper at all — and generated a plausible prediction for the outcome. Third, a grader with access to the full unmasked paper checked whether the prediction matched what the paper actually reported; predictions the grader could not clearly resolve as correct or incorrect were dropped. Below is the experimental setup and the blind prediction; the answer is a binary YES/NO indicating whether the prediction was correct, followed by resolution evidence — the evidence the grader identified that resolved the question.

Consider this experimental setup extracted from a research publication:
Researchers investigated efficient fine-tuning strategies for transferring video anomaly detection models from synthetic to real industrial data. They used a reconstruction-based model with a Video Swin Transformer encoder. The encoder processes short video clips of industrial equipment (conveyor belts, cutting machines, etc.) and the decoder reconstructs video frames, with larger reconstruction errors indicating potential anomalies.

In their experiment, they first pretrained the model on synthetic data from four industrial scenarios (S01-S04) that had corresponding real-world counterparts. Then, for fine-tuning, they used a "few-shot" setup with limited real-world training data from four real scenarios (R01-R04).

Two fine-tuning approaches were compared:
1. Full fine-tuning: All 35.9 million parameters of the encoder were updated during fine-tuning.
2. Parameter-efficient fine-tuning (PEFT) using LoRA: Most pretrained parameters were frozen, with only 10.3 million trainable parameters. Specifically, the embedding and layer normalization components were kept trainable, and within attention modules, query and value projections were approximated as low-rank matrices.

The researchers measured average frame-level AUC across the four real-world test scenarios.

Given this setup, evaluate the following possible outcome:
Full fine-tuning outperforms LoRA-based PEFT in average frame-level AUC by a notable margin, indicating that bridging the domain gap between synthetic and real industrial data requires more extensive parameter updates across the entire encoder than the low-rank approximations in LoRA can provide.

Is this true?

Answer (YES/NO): NO